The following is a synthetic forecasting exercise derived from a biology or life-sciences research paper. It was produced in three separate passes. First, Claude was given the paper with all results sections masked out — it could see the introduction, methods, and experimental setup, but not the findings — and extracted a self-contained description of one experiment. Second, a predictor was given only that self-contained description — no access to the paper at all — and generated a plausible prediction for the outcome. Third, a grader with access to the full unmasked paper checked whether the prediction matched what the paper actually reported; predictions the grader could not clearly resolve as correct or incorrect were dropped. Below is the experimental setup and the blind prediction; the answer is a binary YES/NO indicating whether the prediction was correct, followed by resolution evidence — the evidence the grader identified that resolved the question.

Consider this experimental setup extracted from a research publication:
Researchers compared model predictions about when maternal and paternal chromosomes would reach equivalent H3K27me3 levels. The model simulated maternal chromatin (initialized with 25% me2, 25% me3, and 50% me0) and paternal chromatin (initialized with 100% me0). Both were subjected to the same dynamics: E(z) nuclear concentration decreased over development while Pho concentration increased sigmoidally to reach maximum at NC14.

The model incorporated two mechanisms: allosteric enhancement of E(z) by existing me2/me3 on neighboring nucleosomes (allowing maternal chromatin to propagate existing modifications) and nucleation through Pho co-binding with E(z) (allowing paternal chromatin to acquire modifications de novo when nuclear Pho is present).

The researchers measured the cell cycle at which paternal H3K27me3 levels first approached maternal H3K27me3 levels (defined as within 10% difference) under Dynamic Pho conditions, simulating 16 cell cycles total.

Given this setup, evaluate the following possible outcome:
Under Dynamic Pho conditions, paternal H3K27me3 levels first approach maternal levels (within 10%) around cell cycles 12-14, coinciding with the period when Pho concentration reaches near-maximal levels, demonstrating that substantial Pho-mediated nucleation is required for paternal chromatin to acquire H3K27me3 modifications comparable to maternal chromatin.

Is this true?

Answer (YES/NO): NO